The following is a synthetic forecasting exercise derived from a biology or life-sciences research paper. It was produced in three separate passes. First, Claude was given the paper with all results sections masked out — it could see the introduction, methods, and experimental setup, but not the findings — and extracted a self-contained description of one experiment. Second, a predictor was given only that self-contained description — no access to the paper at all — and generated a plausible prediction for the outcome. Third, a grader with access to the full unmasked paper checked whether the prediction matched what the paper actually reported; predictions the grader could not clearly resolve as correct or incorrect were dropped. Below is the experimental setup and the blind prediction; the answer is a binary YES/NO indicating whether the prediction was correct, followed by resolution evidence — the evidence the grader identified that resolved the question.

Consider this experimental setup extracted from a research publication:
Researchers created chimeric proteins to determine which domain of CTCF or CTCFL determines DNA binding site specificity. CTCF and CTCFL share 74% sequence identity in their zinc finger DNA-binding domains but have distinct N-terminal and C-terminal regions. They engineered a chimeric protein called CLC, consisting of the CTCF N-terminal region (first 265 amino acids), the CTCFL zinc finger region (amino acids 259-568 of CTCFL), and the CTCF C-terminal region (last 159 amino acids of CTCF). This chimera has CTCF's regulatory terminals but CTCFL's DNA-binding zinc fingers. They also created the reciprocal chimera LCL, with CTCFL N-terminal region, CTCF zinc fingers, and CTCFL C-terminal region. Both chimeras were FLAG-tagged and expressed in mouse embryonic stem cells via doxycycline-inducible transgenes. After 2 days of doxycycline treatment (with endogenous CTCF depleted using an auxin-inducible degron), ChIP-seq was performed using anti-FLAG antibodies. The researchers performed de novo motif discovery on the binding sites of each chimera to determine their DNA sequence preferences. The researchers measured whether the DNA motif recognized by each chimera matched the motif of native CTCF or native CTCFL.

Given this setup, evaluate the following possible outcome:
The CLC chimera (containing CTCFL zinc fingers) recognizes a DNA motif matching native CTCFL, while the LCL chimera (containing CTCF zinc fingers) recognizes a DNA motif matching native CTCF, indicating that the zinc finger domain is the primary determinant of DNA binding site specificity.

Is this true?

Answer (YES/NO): YES